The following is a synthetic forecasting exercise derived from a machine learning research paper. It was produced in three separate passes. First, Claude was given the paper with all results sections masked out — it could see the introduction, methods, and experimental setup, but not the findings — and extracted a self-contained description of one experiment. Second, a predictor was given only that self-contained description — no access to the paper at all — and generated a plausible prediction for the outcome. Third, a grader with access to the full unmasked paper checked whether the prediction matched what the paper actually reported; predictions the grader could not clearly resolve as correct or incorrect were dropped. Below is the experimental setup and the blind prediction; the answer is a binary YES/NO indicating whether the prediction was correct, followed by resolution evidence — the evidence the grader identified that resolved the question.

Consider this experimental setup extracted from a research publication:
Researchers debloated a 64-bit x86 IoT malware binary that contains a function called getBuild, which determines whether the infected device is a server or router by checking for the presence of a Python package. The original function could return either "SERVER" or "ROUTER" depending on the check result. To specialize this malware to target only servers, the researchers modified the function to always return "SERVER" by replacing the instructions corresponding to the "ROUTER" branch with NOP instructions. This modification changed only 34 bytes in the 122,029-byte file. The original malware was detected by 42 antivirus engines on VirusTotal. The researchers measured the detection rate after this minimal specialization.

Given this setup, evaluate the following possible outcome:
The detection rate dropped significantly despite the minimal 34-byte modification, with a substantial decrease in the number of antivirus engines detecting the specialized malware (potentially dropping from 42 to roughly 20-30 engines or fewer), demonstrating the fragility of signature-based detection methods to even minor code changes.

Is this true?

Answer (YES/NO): NO